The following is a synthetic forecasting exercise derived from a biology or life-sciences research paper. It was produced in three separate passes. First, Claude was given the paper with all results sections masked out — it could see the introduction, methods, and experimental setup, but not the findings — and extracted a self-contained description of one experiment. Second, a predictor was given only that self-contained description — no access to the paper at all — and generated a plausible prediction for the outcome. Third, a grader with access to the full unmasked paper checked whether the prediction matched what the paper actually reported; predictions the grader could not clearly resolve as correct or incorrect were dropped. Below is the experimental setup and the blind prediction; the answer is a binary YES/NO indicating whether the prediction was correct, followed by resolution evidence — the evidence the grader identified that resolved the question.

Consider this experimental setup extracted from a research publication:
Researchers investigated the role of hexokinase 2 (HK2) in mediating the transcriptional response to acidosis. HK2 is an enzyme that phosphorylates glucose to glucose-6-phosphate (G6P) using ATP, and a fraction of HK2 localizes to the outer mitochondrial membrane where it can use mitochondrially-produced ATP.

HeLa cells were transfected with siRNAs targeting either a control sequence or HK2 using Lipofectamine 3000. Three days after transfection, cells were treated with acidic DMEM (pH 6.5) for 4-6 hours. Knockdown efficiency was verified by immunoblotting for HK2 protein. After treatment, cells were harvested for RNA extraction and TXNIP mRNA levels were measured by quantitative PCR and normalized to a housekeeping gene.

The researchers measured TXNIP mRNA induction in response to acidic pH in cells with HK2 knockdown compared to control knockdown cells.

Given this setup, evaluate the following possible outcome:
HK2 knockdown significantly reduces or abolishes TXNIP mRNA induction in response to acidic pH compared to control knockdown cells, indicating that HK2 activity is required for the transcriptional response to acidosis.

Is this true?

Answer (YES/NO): YES